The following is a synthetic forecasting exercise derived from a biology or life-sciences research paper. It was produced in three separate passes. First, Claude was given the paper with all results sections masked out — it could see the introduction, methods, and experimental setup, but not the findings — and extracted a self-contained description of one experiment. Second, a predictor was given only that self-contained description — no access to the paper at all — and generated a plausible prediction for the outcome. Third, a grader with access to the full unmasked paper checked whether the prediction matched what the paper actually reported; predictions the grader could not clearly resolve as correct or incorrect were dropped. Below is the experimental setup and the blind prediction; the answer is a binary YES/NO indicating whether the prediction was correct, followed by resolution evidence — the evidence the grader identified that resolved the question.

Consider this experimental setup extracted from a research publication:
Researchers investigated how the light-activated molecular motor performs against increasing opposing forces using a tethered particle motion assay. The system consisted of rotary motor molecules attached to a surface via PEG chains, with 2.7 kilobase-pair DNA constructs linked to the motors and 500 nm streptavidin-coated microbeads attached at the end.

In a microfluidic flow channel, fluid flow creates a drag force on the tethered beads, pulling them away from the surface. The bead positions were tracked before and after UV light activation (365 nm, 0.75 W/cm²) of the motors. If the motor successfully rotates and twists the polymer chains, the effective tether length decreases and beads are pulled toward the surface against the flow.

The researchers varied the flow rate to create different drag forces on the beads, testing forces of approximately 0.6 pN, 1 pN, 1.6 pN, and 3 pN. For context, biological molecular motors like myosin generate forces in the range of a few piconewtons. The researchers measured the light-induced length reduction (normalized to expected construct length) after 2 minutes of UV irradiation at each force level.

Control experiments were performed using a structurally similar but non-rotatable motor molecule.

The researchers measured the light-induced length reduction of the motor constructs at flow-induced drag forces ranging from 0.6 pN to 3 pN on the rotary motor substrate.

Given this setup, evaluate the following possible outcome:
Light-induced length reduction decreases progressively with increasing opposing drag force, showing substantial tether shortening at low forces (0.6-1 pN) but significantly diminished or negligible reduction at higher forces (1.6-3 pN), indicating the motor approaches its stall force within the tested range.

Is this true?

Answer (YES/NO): YES